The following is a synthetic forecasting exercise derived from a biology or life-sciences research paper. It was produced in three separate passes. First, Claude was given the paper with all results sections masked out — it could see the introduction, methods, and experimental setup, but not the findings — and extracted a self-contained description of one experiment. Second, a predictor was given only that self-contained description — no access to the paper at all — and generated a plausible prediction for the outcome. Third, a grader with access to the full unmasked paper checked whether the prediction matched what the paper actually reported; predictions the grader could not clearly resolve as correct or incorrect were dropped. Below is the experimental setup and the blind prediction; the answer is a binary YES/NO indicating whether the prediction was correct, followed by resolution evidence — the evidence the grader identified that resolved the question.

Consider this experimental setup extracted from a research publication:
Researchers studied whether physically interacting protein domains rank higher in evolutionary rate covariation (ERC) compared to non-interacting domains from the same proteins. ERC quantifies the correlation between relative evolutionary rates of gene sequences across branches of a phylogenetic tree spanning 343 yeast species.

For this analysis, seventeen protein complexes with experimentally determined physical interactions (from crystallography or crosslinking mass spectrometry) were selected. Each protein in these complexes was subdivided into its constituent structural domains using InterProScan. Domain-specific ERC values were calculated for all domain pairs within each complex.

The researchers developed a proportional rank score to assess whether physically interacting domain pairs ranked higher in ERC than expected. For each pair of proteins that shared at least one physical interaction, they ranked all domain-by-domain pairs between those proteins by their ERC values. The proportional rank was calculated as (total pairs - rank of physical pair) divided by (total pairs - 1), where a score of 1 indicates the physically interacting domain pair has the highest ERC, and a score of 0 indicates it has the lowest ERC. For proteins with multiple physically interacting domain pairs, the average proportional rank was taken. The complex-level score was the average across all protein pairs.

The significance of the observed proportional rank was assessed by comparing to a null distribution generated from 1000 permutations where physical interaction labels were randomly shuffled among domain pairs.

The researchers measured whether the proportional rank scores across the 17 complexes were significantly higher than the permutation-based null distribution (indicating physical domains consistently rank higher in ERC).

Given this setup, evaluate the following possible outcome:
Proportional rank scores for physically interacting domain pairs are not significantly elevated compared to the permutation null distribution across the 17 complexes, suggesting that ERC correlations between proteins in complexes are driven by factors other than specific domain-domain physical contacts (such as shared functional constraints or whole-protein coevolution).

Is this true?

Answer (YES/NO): YES